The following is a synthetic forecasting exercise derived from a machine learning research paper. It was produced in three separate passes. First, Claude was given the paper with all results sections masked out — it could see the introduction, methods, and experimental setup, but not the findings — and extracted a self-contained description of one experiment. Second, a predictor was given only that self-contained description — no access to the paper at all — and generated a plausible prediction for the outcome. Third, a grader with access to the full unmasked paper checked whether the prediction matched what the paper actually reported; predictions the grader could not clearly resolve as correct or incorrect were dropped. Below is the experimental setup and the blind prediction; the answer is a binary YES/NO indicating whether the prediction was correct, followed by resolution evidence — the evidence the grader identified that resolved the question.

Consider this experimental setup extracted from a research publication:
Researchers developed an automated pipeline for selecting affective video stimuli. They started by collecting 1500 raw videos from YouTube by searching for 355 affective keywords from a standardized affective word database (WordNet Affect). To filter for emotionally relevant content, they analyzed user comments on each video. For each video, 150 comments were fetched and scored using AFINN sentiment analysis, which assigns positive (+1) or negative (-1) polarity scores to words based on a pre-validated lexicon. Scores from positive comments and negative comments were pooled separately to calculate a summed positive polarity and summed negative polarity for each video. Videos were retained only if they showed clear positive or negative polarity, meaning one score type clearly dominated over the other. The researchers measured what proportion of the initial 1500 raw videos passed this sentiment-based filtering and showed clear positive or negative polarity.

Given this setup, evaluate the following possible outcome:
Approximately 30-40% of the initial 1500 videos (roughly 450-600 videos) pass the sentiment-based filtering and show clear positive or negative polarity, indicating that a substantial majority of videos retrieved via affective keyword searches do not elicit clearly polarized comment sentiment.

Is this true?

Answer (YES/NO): NO